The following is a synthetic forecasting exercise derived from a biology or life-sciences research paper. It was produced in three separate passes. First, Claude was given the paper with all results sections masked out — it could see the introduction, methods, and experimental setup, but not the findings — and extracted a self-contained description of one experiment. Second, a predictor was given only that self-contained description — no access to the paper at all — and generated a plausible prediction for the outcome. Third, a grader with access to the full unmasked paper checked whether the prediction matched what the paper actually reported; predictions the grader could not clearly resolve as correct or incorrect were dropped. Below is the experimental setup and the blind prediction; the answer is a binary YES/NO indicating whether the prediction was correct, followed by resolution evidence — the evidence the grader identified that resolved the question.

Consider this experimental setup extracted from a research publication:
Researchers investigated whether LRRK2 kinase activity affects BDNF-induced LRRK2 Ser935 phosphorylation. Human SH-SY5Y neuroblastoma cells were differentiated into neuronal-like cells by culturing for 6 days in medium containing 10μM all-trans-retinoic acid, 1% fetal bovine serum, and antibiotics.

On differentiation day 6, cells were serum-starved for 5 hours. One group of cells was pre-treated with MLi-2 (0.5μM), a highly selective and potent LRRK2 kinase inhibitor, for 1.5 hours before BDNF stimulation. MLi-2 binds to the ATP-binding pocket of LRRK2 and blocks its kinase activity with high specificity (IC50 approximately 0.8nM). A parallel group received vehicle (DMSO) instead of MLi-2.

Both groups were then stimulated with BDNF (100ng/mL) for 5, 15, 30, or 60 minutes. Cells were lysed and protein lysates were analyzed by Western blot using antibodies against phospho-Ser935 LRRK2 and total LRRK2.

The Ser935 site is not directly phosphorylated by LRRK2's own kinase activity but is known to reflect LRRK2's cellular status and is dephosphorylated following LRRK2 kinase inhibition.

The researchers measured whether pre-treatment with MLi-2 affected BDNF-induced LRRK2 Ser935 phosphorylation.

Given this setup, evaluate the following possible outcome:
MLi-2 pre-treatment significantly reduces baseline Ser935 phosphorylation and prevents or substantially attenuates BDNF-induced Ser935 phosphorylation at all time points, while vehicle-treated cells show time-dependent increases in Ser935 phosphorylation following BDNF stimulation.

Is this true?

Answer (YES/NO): YES